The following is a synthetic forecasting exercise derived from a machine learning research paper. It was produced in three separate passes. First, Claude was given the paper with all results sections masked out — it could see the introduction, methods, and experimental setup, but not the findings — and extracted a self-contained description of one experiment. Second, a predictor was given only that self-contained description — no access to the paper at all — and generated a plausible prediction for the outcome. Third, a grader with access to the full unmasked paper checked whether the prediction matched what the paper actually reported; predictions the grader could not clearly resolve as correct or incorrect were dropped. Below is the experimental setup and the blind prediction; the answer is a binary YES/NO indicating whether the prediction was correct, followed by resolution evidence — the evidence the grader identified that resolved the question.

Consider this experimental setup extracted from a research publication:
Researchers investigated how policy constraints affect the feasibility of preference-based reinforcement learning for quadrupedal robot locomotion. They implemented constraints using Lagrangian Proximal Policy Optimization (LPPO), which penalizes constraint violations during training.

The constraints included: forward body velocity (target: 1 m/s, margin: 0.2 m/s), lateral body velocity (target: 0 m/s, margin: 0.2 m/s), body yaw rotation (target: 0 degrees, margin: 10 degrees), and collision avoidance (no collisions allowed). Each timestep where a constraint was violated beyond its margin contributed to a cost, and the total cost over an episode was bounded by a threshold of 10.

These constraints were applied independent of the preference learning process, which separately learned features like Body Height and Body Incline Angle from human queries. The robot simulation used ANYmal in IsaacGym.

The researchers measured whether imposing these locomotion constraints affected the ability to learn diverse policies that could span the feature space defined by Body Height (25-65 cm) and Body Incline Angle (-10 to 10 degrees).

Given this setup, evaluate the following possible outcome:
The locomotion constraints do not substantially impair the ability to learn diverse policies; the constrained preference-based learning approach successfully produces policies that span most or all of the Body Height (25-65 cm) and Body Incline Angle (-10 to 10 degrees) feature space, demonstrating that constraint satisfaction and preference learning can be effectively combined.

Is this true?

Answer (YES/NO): YES